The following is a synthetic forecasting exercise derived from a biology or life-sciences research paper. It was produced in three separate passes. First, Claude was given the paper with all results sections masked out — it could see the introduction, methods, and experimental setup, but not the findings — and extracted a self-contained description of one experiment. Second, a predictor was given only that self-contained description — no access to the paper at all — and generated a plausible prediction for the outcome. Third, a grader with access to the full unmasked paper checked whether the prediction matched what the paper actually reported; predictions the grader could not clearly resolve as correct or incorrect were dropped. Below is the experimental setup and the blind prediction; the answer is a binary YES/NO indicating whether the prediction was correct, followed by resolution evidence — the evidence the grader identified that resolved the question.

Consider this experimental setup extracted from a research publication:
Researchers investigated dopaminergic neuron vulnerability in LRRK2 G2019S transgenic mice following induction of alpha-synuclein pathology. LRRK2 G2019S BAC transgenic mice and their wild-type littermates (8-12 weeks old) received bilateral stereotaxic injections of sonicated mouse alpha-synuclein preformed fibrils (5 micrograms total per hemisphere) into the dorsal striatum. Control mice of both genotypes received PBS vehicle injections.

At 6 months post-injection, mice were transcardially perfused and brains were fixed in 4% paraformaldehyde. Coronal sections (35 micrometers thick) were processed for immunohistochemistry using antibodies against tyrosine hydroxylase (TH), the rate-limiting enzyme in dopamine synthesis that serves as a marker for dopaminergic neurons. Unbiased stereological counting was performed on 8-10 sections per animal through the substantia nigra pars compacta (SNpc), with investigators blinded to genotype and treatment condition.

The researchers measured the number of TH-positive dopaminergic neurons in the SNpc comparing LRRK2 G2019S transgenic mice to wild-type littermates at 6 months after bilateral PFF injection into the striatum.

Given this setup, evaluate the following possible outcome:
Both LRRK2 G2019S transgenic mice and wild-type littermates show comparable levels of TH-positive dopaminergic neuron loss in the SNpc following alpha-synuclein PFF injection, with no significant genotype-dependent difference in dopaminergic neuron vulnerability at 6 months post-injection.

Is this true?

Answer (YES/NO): NO